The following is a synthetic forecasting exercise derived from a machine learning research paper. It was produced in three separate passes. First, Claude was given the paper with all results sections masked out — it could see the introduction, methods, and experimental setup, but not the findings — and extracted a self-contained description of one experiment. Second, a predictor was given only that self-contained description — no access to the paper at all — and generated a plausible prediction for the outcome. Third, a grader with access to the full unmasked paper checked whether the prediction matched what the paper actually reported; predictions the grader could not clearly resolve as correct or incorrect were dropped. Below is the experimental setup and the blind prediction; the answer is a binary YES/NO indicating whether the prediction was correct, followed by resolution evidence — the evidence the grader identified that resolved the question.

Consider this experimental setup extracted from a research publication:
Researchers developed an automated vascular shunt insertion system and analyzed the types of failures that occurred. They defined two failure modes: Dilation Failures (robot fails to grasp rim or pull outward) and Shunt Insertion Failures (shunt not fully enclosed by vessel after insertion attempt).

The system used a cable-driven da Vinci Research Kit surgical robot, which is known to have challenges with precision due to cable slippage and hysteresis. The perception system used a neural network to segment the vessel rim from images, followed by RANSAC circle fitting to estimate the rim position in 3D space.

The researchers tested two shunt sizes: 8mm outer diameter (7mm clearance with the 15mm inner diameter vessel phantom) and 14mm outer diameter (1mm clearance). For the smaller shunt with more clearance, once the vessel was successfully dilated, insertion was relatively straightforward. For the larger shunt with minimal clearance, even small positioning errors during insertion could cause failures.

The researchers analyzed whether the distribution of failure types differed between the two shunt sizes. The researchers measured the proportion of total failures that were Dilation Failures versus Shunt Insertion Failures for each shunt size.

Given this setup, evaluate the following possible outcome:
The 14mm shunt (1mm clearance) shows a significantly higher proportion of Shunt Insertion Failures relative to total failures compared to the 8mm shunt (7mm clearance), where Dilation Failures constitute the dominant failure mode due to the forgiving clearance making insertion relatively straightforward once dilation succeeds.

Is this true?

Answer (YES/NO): YES